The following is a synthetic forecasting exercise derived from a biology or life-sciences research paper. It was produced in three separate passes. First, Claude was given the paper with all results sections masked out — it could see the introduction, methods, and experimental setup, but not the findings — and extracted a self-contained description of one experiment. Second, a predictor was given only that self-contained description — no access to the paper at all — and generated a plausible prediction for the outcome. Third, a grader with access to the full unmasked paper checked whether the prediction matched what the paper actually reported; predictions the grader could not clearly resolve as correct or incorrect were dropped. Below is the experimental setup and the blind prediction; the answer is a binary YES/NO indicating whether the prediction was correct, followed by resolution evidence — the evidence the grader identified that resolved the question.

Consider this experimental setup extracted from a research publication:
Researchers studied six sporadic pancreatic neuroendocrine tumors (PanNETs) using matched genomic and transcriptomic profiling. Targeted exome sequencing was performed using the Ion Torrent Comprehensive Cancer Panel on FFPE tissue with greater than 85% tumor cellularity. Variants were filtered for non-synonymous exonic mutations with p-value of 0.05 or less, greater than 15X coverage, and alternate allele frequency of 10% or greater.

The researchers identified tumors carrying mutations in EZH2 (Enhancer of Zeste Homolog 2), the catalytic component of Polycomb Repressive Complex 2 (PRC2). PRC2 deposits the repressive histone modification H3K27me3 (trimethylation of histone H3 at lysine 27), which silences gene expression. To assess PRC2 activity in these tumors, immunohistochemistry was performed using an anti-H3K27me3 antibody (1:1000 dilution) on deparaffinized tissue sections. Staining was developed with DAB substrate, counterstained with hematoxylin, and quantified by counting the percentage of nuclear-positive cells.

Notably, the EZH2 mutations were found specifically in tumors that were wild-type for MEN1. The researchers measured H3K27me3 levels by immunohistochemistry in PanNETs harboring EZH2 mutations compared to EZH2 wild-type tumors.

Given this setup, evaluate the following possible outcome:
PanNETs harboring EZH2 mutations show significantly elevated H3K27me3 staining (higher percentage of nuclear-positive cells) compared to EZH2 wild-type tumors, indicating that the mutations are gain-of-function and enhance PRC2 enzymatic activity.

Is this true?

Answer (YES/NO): YES